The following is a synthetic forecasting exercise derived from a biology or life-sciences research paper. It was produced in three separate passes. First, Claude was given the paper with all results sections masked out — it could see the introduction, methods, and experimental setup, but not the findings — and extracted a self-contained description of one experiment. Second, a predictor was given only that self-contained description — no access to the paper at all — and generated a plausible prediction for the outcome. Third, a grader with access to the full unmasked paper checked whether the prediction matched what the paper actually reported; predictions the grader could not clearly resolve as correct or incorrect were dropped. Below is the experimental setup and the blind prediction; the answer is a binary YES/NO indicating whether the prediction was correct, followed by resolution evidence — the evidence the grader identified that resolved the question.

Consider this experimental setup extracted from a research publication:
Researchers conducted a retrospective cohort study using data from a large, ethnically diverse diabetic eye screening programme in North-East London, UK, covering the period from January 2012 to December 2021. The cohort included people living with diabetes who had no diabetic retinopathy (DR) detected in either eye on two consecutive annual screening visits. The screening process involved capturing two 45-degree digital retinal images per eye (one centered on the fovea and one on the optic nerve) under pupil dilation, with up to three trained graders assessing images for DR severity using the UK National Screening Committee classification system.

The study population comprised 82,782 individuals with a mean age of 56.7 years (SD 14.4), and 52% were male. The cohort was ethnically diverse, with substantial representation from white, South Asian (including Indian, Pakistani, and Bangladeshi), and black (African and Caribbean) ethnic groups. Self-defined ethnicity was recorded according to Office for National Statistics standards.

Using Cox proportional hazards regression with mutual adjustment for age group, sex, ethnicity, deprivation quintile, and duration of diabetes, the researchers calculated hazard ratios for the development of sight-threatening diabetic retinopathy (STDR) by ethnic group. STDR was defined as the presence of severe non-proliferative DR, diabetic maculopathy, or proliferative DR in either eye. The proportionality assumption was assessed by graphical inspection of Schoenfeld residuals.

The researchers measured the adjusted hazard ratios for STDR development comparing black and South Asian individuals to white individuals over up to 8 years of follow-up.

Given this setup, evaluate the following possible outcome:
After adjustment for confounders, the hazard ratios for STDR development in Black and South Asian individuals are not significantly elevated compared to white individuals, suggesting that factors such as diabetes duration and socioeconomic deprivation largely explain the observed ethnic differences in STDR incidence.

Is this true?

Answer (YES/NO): NO